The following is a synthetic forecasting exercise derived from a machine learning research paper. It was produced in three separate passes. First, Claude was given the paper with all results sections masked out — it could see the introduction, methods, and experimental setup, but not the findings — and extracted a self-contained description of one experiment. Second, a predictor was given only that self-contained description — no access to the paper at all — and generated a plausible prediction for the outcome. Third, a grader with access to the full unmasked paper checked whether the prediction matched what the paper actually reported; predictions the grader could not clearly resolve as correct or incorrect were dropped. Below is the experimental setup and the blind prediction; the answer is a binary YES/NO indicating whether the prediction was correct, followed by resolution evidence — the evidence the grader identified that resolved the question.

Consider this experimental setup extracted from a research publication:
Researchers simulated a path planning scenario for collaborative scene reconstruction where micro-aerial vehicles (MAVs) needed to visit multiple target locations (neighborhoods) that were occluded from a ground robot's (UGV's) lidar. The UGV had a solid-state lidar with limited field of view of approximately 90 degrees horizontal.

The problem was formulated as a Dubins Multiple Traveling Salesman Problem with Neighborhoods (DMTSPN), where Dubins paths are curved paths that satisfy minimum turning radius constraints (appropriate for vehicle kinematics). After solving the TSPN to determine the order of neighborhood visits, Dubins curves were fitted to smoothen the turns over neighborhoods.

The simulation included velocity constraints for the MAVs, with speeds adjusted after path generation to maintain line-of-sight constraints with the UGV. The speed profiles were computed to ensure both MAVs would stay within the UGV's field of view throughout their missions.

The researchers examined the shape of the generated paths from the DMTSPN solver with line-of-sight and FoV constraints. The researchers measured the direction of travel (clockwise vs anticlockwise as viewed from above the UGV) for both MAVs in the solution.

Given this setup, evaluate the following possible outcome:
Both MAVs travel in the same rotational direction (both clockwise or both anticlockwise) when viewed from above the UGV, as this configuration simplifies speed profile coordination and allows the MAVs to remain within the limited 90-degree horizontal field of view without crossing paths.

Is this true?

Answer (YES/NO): YES